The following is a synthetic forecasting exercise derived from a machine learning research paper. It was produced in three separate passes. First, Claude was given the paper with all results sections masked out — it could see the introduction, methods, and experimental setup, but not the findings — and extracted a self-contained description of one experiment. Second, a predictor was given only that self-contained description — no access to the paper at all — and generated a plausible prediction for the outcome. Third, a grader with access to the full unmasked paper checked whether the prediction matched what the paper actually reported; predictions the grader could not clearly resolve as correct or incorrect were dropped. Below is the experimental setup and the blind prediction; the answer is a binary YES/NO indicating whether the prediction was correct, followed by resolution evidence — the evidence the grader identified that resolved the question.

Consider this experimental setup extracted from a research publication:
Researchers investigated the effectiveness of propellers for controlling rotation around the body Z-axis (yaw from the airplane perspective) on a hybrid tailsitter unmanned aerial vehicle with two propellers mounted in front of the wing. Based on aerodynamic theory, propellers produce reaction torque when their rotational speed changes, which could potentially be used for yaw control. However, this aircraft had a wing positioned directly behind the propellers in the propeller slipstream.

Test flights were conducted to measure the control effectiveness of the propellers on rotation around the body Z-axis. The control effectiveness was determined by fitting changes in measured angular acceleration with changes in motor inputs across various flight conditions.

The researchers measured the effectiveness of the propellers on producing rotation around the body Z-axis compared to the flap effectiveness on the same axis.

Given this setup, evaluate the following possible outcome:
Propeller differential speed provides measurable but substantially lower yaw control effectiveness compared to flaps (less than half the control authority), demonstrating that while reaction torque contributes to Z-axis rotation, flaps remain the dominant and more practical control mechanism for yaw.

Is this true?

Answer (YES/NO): NO